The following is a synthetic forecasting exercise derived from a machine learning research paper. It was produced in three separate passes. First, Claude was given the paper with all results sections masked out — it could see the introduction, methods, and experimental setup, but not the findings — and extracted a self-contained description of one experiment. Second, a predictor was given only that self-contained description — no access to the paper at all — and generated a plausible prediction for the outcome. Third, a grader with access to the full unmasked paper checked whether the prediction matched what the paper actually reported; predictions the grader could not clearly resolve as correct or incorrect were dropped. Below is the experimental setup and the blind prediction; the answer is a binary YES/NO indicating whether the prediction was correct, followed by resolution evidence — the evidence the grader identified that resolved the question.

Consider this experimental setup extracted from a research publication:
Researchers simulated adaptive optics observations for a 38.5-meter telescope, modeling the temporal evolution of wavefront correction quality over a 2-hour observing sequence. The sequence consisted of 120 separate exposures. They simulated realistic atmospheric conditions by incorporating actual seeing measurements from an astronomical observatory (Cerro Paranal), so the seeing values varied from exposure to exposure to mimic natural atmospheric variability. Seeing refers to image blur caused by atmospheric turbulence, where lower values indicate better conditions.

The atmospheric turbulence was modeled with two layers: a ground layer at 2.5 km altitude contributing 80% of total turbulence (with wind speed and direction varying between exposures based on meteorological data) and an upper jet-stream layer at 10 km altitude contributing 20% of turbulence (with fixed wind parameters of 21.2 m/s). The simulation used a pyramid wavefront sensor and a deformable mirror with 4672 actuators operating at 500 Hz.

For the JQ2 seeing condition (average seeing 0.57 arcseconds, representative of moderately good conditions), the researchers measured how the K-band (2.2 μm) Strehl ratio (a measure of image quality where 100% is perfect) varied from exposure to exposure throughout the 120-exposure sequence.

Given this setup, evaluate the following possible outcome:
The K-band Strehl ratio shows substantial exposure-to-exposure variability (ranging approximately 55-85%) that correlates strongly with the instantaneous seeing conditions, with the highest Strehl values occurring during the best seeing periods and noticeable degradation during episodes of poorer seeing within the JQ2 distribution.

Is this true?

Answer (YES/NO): NO